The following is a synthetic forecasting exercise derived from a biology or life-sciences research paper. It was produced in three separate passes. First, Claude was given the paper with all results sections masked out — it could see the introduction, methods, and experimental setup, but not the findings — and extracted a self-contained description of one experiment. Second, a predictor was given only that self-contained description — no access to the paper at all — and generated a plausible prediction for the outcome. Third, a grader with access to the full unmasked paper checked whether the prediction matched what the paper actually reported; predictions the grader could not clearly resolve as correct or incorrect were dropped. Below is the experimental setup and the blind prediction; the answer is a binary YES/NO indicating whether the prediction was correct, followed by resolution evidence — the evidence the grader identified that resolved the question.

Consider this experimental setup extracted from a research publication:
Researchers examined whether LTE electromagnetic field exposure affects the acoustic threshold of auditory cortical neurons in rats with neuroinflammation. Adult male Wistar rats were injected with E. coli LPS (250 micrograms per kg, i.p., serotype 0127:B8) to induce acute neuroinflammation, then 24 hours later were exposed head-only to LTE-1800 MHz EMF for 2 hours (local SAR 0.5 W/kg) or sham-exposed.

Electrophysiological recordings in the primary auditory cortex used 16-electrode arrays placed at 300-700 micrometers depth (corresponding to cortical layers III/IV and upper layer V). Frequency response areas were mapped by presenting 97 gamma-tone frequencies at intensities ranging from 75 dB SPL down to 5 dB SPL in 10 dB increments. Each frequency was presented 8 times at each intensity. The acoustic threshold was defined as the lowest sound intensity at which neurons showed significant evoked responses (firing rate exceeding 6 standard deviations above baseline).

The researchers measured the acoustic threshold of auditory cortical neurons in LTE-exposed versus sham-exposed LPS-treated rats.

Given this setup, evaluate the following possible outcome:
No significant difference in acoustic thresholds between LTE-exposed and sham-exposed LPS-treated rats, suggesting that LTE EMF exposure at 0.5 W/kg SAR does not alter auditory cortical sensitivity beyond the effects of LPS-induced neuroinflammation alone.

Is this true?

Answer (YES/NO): NO